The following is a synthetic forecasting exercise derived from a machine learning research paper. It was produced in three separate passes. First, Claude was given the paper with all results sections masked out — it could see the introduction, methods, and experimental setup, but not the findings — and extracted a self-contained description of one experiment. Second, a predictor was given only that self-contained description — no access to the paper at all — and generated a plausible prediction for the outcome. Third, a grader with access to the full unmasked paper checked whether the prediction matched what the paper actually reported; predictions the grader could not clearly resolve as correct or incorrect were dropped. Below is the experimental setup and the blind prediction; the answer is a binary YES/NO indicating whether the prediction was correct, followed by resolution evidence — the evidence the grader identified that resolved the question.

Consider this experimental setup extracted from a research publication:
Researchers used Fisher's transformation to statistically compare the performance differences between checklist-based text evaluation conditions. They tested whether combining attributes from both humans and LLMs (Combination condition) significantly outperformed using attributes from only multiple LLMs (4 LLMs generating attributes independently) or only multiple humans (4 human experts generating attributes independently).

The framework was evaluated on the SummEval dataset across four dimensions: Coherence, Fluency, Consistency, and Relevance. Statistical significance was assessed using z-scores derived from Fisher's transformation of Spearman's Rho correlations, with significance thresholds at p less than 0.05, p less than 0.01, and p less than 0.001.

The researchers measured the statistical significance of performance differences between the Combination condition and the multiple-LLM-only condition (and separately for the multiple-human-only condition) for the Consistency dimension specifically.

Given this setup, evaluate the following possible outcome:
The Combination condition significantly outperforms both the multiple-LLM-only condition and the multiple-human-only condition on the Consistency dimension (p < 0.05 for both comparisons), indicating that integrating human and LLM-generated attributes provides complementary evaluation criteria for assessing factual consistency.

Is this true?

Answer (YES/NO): YES